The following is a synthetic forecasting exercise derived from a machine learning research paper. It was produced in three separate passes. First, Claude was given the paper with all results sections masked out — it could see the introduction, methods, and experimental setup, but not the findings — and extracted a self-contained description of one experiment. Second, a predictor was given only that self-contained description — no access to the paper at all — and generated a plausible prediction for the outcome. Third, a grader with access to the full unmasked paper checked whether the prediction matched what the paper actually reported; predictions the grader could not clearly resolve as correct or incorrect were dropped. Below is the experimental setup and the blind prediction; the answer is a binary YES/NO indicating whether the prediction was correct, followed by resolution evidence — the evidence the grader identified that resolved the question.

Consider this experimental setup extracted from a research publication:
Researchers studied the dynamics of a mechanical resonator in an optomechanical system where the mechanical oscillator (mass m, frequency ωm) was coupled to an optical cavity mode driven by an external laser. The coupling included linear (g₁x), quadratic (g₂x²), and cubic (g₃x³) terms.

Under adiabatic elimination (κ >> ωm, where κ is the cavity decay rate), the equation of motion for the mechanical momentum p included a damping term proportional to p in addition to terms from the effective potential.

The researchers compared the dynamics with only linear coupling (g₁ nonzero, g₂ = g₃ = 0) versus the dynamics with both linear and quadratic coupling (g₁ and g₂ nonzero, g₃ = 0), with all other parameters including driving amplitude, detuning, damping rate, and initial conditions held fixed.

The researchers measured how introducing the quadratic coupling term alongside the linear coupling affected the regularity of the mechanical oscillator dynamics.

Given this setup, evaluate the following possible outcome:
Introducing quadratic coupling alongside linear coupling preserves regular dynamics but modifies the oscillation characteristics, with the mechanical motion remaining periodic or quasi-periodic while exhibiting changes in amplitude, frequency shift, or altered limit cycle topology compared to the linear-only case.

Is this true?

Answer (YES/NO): NO